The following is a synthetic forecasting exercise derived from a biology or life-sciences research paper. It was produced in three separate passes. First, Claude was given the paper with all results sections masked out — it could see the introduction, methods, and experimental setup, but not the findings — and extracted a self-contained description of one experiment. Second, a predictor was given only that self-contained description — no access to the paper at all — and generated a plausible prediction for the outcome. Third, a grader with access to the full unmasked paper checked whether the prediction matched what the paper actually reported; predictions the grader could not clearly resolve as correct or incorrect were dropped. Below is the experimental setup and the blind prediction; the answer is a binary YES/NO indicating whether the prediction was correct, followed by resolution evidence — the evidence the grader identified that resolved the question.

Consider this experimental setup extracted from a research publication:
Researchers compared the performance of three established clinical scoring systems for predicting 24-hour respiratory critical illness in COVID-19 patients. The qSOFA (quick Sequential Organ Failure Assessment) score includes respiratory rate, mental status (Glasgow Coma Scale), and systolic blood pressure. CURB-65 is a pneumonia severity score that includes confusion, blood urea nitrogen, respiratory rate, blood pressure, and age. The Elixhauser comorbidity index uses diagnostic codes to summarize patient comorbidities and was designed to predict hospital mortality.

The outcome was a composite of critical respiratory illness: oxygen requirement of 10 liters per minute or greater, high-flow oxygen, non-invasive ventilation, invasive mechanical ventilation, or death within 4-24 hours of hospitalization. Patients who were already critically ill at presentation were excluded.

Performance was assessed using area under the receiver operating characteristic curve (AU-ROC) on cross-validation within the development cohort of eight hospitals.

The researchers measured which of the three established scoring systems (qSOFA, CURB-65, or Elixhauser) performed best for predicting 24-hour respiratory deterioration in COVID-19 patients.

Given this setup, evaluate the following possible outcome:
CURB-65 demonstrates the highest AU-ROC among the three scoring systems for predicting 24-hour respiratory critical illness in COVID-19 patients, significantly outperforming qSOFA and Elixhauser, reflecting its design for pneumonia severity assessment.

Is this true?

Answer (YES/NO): NO